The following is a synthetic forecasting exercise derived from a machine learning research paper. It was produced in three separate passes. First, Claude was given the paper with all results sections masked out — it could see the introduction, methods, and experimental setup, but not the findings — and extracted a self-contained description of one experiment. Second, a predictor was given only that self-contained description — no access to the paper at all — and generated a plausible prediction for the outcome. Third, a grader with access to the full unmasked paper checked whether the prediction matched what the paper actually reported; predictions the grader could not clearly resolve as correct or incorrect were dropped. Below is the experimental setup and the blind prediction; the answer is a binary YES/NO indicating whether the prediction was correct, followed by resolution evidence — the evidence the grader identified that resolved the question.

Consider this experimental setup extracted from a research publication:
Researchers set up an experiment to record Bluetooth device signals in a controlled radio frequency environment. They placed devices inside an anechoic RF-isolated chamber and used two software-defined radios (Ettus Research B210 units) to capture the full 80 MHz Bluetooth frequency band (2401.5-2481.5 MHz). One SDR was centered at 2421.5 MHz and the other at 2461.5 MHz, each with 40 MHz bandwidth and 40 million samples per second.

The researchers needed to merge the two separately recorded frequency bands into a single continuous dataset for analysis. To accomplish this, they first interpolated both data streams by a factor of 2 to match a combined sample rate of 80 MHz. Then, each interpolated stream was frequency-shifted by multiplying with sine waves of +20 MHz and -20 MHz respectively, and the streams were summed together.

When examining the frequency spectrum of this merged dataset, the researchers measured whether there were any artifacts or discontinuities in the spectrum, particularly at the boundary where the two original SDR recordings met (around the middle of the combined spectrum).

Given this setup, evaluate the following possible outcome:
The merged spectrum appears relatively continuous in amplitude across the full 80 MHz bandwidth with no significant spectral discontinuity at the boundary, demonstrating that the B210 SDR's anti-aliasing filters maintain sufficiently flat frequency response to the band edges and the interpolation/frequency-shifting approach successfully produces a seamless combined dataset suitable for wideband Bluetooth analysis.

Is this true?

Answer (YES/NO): NO